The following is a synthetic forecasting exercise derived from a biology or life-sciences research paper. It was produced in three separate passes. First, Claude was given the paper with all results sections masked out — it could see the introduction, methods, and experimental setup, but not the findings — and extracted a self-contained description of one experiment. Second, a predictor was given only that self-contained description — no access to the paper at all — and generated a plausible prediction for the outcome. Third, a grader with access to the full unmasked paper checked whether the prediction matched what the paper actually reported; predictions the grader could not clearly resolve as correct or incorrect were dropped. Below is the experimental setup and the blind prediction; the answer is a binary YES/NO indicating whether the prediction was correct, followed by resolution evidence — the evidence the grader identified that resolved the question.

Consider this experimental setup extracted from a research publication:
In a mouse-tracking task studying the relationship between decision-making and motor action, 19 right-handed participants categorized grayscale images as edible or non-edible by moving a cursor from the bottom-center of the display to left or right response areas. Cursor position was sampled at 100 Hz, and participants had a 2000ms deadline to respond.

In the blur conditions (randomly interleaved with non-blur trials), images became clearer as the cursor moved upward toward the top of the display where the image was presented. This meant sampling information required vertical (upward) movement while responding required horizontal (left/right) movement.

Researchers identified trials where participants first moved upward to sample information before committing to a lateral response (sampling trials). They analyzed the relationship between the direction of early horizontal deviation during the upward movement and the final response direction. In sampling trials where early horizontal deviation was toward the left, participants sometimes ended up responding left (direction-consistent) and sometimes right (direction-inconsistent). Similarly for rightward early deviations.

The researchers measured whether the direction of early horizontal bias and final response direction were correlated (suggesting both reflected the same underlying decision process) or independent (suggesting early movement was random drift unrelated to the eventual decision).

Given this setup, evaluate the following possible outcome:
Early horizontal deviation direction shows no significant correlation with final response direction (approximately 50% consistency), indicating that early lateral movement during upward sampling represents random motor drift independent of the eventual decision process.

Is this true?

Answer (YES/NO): NO